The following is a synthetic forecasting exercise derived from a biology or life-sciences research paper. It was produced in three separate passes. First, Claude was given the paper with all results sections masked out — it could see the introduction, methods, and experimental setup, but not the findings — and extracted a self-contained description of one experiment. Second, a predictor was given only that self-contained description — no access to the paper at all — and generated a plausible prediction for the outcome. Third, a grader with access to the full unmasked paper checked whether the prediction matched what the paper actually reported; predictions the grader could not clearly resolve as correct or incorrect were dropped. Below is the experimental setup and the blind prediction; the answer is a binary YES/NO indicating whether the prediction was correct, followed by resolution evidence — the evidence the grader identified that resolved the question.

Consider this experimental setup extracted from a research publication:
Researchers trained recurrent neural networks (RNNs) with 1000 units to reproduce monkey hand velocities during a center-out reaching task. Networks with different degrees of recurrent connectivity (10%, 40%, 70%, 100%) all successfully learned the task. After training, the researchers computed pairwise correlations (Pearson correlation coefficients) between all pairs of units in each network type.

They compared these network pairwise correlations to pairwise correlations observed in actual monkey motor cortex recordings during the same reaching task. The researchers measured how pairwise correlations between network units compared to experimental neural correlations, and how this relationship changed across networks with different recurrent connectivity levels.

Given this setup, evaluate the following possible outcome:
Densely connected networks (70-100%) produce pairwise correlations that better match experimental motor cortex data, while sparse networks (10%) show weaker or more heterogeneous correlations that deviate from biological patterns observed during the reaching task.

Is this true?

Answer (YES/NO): NO